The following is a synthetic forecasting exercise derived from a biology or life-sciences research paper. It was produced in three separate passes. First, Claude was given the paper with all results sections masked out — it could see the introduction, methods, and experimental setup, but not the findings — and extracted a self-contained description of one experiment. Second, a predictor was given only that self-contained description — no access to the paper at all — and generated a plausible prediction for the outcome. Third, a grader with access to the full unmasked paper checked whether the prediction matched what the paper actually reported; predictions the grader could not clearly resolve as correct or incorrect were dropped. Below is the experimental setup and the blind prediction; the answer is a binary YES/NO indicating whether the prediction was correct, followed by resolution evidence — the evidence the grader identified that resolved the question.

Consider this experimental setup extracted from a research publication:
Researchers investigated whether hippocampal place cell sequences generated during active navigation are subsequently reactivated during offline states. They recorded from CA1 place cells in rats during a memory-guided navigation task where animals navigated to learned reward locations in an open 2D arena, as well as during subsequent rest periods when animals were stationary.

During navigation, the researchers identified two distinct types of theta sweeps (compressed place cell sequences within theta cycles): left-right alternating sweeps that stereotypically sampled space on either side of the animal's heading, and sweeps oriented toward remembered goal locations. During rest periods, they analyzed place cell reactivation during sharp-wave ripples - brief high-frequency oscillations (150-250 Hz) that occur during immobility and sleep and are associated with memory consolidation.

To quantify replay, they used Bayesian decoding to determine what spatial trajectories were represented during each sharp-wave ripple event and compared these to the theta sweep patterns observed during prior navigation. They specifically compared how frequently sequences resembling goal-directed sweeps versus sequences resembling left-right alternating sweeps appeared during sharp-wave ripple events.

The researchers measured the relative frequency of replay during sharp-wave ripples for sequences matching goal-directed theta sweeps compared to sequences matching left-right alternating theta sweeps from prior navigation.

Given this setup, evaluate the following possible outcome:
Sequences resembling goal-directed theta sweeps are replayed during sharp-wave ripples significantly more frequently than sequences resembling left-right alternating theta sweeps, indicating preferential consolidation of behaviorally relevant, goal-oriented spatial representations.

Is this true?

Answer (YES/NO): YES